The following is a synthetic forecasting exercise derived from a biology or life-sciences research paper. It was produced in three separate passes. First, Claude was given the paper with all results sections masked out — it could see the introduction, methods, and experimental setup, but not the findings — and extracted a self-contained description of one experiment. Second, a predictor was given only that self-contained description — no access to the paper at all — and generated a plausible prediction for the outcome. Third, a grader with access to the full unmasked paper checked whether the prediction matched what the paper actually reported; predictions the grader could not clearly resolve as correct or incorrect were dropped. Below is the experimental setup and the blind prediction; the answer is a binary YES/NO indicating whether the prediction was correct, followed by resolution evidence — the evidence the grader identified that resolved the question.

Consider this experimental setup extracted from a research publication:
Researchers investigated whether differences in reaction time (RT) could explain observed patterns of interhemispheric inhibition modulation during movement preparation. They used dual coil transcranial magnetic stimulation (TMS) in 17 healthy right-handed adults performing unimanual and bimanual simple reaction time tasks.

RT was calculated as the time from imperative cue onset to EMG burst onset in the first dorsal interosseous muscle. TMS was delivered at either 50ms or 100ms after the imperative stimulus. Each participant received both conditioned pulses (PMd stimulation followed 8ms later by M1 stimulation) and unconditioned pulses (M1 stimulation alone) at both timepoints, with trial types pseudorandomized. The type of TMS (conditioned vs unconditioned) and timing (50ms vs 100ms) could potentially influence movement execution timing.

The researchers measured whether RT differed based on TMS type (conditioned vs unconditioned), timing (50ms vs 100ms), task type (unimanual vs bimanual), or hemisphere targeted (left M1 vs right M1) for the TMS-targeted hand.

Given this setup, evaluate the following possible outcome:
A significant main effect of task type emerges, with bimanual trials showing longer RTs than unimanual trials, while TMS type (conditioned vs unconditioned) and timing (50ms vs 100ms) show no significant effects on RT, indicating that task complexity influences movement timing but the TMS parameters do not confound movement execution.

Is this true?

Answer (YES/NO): NO